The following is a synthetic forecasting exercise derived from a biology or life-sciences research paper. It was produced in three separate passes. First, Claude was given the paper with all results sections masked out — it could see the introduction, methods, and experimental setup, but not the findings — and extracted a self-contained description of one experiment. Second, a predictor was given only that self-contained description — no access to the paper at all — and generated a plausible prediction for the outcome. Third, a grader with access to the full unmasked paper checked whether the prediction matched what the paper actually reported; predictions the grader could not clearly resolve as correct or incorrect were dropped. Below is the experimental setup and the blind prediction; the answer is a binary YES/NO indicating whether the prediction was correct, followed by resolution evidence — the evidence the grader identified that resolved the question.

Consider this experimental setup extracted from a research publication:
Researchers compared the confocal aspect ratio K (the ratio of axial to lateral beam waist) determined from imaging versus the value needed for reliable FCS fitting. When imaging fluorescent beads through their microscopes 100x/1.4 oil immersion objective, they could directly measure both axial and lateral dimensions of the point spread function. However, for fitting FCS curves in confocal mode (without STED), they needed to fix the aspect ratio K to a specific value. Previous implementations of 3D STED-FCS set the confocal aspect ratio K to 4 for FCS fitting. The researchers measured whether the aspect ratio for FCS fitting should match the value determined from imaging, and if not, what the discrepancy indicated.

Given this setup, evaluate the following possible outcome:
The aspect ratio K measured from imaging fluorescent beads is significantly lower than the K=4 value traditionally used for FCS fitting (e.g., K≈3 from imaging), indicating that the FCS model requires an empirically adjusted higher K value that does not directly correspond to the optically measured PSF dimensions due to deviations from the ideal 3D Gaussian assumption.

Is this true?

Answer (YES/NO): NO